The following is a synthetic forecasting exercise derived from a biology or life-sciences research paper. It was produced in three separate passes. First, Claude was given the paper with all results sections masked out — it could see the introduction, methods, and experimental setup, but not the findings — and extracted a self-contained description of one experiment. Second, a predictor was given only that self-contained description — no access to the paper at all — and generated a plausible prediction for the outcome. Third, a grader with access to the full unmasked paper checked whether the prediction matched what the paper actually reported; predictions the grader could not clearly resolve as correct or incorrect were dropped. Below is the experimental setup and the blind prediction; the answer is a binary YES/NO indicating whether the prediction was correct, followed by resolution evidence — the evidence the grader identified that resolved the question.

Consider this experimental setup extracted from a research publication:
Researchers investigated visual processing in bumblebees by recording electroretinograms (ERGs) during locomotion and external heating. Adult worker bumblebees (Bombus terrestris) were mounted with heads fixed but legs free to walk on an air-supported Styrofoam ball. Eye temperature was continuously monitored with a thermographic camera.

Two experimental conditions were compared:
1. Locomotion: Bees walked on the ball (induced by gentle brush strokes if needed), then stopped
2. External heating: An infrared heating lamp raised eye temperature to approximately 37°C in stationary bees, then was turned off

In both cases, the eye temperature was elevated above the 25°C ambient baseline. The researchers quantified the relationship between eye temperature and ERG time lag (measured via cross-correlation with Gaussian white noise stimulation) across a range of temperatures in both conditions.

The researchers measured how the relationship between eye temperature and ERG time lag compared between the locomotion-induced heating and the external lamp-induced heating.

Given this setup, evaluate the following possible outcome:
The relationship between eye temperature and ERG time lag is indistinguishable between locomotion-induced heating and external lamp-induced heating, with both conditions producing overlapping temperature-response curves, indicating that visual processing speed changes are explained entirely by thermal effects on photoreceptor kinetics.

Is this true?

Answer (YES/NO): YES